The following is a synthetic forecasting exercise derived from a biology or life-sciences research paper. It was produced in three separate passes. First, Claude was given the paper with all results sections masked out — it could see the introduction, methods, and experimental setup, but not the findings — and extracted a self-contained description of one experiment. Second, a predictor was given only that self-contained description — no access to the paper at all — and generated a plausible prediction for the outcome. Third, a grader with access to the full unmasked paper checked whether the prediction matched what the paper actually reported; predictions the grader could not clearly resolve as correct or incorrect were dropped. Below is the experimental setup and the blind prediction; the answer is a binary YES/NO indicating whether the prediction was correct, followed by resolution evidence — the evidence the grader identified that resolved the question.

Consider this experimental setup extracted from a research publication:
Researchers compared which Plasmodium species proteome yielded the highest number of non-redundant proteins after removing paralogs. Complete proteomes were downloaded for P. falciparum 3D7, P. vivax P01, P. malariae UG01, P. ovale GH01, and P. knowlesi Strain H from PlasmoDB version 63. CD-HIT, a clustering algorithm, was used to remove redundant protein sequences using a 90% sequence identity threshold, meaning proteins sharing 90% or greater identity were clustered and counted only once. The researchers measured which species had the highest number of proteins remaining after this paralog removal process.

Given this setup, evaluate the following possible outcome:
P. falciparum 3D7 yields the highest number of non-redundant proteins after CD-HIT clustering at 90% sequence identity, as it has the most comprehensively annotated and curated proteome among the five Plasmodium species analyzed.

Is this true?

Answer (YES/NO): NO